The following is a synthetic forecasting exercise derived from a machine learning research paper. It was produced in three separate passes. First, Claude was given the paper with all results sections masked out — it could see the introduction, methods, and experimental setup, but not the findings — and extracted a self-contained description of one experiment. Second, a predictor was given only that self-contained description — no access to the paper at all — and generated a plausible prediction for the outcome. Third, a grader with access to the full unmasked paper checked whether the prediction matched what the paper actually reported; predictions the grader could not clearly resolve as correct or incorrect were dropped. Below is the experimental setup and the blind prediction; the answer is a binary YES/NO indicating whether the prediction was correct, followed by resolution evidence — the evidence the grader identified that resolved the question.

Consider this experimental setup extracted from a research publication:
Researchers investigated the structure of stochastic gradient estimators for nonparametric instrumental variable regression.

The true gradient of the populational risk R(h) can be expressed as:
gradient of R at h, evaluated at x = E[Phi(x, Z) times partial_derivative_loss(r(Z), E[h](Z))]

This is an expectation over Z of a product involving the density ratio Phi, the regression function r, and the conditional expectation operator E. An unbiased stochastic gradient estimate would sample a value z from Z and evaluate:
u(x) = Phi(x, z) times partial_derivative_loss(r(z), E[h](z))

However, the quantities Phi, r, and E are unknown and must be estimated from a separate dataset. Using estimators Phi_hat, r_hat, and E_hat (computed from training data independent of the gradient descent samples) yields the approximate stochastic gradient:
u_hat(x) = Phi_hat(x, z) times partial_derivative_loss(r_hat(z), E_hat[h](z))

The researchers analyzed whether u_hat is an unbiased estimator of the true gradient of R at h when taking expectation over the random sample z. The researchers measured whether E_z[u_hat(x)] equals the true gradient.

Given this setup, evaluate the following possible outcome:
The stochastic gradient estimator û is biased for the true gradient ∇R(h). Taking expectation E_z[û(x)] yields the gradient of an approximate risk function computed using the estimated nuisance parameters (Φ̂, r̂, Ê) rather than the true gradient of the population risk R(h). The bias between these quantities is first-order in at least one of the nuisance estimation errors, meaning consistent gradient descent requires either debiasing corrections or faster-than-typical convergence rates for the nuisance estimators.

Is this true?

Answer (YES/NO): NO